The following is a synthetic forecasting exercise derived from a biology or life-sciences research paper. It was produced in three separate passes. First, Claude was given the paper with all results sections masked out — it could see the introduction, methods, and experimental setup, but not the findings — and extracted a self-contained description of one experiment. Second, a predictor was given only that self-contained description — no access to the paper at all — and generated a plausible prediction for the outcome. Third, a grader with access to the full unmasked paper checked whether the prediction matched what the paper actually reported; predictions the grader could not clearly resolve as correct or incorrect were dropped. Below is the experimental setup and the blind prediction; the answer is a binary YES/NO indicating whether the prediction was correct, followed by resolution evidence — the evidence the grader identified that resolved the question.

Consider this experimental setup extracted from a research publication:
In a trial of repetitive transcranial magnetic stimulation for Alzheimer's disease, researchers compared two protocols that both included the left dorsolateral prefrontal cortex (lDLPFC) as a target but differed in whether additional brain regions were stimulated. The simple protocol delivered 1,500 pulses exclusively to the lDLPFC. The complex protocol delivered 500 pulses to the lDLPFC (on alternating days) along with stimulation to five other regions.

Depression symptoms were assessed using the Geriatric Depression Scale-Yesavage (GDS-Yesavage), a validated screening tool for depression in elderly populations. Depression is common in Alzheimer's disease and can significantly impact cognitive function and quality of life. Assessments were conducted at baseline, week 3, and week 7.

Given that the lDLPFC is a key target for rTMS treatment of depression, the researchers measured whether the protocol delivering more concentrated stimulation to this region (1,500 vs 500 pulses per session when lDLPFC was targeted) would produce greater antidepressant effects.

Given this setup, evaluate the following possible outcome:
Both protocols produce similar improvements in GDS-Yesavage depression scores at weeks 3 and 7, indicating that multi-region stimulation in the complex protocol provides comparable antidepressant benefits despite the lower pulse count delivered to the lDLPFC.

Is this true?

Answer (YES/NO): YES